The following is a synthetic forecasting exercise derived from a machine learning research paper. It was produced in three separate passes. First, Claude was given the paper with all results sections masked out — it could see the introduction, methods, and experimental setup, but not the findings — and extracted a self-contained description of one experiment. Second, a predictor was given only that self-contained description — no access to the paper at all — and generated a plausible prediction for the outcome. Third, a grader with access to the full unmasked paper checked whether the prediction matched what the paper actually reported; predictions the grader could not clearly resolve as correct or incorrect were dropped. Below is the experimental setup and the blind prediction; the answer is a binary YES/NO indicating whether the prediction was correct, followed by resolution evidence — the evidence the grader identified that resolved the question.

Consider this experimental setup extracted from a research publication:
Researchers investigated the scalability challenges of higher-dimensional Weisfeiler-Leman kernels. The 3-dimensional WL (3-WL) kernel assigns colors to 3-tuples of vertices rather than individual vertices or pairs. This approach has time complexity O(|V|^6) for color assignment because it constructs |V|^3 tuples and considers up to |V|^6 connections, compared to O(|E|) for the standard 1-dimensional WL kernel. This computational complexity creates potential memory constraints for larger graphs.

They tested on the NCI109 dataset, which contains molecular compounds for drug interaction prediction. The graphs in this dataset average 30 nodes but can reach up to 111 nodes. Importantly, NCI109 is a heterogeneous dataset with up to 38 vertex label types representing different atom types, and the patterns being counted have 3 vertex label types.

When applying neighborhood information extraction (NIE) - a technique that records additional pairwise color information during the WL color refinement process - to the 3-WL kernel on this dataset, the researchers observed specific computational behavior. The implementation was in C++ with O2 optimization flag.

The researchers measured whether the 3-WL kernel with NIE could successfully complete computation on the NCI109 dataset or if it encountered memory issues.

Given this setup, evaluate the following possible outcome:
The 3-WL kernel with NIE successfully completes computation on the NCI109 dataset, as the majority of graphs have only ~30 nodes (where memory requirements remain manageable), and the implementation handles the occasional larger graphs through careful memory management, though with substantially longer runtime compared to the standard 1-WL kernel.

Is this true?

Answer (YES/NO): NO